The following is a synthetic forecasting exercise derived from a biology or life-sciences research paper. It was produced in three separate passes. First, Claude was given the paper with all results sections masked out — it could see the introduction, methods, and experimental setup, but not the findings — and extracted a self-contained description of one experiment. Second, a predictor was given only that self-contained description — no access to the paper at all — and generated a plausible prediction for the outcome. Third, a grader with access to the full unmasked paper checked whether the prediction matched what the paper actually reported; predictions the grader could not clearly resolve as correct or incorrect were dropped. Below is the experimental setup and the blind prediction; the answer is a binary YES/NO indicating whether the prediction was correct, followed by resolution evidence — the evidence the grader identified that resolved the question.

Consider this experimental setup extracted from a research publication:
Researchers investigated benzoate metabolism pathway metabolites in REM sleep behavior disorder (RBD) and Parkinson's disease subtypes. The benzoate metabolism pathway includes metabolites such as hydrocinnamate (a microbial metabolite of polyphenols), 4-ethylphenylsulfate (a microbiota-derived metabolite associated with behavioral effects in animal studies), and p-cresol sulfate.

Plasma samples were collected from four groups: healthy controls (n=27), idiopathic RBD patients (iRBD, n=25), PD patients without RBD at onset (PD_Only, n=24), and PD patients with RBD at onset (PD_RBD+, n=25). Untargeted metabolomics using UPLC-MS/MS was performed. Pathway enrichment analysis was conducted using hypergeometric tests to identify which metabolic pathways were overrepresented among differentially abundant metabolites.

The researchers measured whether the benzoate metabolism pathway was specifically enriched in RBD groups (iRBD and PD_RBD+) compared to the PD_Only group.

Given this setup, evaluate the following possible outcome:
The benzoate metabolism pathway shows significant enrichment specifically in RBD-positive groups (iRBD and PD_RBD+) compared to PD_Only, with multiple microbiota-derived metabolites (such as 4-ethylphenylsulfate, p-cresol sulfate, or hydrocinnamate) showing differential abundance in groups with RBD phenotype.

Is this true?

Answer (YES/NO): YES